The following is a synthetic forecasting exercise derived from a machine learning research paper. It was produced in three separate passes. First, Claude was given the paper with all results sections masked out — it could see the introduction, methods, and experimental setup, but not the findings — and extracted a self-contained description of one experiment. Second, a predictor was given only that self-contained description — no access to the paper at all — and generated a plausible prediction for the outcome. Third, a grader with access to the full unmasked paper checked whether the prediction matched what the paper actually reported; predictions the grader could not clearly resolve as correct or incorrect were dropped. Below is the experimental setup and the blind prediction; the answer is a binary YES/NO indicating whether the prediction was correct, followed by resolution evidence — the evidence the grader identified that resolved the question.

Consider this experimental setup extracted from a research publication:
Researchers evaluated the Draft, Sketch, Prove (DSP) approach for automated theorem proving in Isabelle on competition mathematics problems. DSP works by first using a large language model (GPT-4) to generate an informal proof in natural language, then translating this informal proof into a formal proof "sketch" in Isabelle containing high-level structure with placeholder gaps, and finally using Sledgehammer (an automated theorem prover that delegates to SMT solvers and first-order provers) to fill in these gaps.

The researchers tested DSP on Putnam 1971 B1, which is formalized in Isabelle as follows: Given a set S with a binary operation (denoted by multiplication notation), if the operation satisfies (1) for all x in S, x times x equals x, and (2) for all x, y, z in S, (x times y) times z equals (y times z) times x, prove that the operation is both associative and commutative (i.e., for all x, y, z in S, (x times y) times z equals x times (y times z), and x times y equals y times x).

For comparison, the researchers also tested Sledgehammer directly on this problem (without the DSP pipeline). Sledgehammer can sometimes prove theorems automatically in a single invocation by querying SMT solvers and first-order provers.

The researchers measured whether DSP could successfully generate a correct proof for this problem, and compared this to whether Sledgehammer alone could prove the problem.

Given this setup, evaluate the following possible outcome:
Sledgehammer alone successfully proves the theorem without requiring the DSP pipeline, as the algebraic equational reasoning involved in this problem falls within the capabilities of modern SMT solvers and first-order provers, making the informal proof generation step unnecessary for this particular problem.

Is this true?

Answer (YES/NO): YES